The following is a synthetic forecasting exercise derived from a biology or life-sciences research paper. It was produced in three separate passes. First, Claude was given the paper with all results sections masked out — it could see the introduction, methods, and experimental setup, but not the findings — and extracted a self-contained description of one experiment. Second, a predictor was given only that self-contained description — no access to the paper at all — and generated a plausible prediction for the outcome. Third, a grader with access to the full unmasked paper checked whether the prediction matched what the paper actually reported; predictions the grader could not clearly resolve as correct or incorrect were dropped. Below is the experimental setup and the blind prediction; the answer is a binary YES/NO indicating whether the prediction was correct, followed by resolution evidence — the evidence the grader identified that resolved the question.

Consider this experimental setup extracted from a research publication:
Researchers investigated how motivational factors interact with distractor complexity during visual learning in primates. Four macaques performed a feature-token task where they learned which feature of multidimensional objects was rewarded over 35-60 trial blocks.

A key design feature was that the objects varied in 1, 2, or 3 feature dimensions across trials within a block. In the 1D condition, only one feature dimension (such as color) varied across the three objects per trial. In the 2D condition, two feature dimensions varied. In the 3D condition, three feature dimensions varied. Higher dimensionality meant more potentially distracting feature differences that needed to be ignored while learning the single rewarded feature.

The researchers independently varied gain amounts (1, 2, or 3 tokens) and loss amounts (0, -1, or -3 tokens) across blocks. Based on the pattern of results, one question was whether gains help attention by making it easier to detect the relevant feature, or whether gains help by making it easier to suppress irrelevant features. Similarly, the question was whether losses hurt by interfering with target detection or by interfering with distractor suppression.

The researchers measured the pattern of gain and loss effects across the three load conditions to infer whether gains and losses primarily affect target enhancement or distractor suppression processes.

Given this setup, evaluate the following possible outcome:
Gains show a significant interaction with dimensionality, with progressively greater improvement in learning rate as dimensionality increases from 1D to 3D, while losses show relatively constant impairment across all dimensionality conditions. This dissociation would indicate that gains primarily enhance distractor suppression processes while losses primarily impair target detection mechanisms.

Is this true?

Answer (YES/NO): NO